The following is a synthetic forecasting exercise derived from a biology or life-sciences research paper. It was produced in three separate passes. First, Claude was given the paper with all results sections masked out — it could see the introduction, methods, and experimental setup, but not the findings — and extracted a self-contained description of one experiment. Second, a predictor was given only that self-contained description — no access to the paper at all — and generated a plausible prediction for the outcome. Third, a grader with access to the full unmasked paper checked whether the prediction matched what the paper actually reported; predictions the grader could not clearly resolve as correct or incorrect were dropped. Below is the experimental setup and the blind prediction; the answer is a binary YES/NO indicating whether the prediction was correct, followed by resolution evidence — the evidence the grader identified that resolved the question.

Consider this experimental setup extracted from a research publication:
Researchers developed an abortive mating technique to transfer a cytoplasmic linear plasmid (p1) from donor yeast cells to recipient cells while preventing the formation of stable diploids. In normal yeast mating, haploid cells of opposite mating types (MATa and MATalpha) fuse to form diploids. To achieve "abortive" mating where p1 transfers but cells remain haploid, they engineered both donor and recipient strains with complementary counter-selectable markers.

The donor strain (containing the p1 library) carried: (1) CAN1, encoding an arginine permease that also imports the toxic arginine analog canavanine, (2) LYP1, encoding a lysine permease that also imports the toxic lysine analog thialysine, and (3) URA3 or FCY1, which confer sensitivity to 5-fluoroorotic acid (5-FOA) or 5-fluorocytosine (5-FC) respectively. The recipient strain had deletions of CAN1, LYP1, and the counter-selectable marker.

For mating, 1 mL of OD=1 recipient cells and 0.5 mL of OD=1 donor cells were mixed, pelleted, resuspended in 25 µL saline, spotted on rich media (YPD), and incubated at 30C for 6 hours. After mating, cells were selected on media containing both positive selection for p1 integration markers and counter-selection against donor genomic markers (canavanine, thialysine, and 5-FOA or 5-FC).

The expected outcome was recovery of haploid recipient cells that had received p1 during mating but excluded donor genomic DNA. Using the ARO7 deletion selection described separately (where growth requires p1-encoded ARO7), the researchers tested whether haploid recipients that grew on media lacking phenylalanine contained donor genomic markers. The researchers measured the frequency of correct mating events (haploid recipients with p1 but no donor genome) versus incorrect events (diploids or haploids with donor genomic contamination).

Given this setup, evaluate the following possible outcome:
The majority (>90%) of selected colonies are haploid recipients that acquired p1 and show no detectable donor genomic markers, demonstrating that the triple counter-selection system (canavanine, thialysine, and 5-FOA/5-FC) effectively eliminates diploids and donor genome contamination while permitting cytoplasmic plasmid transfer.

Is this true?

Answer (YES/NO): NO